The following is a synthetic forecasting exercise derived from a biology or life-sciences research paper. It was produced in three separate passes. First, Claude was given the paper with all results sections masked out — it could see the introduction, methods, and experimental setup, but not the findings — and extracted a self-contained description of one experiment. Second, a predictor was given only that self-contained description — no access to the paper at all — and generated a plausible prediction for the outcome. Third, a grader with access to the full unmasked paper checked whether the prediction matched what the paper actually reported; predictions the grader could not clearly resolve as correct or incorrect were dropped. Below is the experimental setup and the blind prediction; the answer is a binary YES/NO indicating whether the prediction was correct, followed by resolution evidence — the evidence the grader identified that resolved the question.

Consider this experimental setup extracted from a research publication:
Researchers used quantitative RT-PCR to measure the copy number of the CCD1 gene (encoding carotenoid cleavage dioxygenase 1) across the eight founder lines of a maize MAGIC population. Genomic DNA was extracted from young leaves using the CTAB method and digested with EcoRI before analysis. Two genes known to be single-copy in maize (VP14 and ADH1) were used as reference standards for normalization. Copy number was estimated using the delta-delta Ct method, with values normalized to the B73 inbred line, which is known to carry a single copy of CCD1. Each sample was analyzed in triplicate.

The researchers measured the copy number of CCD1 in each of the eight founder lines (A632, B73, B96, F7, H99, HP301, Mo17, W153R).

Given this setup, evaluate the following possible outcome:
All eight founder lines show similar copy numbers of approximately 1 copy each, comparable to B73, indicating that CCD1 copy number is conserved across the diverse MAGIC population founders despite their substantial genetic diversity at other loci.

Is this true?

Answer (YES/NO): YES